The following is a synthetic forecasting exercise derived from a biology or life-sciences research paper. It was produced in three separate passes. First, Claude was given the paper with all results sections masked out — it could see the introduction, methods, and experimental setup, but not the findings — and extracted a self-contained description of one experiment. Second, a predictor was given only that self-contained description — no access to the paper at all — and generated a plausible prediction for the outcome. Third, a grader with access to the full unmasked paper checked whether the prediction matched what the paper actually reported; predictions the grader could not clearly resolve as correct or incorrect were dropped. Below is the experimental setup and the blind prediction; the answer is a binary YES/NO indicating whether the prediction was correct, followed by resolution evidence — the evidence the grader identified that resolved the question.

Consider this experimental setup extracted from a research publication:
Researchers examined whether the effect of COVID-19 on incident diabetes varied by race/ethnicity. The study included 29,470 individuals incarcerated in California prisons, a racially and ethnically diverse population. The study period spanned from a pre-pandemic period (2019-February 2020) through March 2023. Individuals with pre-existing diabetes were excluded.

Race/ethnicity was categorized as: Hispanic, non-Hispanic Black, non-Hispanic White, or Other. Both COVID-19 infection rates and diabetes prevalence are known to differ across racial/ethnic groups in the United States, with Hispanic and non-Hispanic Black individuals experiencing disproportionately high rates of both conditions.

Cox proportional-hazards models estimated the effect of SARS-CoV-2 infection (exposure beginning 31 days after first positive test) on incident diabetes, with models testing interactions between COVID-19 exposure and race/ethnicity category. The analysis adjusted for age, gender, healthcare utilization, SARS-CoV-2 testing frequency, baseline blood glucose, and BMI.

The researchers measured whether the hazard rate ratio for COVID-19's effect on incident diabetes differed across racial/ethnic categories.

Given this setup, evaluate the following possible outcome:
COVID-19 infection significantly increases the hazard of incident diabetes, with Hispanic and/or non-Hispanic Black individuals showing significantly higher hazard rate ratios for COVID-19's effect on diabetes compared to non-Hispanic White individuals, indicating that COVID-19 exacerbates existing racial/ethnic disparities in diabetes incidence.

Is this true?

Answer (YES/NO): NO